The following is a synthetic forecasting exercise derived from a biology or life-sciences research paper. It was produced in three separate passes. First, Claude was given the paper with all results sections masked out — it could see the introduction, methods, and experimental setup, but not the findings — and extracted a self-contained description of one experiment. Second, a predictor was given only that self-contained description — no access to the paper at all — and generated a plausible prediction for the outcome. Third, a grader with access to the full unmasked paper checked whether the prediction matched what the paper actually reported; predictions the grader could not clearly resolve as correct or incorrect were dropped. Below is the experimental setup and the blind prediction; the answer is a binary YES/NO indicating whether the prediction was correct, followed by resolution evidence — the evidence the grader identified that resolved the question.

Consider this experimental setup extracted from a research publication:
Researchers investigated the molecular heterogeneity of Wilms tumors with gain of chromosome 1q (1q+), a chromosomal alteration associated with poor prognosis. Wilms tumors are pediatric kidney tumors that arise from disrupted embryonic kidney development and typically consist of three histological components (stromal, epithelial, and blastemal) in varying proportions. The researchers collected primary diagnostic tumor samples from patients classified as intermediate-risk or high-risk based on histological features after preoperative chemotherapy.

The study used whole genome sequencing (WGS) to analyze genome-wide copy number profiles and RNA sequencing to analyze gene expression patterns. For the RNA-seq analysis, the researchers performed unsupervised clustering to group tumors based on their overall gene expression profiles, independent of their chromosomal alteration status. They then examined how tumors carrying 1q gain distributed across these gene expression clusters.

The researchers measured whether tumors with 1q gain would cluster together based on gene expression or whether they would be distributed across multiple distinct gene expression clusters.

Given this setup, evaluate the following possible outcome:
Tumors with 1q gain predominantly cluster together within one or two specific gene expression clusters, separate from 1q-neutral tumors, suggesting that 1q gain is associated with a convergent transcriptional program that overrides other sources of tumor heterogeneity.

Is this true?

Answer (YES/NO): NO